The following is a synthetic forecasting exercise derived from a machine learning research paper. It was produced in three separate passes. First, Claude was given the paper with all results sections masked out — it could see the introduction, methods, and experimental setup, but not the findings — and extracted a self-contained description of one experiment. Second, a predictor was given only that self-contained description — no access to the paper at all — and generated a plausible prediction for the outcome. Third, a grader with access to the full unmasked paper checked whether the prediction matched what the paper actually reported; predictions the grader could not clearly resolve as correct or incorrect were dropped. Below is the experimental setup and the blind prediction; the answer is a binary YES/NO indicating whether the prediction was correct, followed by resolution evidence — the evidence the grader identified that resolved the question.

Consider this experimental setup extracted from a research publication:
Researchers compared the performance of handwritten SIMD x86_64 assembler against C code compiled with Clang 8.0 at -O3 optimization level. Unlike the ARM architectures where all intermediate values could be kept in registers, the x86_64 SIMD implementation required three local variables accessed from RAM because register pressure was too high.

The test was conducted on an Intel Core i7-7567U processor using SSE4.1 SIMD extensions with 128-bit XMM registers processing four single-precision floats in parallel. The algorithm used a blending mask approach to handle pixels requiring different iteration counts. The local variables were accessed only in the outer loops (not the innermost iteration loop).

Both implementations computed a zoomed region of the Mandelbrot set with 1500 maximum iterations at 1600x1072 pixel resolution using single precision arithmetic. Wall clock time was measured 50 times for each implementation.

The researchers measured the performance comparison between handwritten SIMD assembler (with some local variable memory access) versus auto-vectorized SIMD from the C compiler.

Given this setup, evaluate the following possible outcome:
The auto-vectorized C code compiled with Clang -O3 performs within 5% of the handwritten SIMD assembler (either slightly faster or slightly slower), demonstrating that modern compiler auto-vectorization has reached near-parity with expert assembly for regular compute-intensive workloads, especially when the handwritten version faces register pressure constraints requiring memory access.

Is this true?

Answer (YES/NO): NO